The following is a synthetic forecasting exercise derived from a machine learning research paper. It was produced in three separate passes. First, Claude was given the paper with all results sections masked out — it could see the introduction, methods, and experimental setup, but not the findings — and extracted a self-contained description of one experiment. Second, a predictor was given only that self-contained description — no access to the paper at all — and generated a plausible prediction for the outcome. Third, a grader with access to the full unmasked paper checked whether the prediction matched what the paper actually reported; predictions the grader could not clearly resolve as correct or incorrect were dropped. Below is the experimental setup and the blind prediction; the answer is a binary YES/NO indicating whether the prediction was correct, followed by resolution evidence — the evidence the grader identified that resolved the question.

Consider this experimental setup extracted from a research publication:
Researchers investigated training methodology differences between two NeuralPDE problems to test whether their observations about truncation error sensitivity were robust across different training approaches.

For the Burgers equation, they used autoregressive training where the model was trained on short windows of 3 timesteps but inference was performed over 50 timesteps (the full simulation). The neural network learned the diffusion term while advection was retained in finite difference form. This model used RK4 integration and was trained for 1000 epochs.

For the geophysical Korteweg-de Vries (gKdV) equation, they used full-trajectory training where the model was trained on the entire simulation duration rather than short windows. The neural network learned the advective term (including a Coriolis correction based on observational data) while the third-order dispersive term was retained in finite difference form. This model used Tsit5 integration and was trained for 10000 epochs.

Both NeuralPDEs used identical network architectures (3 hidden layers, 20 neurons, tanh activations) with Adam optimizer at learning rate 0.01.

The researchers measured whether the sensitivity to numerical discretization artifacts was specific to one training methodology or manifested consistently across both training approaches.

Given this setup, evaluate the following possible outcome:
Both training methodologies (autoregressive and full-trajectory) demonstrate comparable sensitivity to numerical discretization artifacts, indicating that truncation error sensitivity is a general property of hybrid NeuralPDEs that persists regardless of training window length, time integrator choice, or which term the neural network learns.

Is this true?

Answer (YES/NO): YES